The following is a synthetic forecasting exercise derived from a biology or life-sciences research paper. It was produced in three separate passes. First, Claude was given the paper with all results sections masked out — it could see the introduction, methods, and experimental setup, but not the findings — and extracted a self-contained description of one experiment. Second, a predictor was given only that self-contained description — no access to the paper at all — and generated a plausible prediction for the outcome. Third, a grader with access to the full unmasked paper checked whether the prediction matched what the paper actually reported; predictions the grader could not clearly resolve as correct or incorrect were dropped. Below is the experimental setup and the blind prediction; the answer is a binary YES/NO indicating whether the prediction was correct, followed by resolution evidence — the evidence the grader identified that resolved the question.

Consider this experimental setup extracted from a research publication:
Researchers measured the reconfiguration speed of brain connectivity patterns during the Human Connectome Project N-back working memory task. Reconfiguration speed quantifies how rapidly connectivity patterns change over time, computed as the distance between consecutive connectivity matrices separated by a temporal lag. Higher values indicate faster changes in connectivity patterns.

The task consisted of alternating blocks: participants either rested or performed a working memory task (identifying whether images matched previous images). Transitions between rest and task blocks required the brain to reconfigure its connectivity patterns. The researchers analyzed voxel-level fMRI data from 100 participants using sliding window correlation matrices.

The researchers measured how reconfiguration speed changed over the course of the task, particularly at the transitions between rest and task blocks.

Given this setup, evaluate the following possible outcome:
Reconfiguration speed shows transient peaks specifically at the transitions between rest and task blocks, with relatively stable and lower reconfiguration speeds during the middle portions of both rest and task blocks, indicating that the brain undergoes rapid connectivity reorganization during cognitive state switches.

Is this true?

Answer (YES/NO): NO